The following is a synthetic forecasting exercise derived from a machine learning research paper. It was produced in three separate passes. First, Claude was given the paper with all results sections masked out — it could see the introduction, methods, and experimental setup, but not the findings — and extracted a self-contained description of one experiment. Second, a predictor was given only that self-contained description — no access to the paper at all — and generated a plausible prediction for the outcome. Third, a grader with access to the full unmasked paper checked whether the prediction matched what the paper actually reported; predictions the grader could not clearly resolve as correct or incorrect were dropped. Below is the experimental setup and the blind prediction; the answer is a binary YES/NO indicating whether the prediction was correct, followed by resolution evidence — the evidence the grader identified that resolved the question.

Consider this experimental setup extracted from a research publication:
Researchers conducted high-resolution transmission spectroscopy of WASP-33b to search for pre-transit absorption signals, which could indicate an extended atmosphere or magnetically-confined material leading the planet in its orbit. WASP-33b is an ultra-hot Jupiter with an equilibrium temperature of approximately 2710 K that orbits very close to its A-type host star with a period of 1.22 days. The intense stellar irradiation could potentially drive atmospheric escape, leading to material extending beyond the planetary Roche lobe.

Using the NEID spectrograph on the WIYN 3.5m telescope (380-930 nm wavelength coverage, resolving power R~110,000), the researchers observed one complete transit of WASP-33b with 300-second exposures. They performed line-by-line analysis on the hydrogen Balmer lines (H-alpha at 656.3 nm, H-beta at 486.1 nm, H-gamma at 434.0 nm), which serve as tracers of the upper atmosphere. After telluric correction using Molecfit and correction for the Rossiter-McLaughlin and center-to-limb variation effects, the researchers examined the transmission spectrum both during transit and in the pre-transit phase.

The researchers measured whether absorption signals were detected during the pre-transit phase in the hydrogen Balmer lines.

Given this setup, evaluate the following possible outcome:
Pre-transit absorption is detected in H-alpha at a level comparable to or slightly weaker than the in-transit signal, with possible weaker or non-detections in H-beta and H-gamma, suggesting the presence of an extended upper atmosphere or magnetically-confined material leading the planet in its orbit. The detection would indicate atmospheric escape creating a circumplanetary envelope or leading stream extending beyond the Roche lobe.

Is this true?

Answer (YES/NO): NO